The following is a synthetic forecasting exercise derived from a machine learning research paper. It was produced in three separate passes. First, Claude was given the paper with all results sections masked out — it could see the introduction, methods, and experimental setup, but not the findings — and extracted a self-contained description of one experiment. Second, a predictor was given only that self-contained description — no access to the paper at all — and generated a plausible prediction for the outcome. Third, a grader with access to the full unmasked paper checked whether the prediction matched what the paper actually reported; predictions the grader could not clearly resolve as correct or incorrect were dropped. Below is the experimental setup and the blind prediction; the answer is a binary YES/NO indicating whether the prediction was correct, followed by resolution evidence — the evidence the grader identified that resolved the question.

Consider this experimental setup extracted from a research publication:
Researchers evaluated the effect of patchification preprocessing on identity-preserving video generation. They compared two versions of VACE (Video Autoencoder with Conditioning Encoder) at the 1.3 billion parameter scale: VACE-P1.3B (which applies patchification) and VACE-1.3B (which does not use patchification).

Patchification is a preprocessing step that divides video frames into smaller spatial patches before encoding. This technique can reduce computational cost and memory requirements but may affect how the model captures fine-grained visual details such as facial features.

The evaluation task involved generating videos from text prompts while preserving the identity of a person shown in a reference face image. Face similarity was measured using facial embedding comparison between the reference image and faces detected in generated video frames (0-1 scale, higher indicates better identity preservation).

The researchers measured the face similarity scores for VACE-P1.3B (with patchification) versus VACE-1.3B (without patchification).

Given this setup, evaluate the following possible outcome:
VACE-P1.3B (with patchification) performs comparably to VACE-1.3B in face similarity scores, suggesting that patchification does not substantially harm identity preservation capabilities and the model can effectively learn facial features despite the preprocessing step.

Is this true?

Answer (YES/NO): NO